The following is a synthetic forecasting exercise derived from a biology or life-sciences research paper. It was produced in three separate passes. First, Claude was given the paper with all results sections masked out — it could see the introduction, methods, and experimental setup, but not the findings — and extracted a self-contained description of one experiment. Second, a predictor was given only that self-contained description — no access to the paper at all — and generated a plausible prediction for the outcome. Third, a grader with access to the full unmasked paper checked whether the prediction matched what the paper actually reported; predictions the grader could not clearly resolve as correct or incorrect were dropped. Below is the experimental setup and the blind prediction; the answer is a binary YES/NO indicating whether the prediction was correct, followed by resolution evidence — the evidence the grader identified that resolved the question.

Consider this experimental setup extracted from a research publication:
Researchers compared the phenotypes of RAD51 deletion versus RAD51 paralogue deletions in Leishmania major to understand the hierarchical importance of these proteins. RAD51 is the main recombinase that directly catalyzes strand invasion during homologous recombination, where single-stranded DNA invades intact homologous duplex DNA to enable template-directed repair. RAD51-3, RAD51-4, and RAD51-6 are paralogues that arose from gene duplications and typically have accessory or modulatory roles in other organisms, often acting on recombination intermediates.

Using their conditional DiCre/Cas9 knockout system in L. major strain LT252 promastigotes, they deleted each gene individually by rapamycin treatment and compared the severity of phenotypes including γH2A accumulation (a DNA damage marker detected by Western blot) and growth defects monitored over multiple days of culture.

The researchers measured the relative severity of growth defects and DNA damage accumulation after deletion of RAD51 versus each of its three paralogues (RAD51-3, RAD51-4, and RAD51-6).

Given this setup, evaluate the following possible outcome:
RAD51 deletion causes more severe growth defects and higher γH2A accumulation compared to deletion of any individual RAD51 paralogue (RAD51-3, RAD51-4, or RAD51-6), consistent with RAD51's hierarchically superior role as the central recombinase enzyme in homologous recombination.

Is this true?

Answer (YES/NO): NO